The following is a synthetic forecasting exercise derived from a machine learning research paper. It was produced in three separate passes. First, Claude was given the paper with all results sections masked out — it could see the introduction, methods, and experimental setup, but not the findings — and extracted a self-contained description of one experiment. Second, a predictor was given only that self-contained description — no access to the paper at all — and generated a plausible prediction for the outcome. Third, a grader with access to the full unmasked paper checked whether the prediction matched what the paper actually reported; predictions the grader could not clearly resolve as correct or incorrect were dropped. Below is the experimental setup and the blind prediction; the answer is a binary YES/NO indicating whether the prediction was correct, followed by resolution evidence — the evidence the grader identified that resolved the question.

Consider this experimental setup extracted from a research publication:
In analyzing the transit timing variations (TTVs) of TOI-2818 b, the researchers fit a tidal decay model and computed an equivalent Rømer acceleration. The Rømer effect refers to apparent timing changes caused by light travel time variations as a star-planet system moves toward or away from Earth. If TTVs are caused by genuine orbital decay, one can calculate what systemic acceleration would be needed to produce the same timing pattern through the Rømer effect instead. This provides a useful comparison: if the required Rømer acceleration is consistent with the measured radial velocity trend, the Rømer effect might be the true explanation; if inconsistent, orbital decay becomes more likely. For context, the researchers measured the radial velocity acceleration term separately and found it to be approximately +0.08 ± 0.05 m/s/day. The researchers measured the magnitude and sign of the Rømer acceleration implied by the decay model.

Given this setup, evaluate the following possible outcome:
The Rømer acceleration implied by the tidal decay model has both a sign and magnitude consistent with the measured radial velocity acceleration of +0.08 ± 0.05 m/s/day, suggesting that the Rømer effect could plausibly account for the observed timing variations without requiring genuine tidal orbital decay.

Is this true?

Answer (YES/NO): NO